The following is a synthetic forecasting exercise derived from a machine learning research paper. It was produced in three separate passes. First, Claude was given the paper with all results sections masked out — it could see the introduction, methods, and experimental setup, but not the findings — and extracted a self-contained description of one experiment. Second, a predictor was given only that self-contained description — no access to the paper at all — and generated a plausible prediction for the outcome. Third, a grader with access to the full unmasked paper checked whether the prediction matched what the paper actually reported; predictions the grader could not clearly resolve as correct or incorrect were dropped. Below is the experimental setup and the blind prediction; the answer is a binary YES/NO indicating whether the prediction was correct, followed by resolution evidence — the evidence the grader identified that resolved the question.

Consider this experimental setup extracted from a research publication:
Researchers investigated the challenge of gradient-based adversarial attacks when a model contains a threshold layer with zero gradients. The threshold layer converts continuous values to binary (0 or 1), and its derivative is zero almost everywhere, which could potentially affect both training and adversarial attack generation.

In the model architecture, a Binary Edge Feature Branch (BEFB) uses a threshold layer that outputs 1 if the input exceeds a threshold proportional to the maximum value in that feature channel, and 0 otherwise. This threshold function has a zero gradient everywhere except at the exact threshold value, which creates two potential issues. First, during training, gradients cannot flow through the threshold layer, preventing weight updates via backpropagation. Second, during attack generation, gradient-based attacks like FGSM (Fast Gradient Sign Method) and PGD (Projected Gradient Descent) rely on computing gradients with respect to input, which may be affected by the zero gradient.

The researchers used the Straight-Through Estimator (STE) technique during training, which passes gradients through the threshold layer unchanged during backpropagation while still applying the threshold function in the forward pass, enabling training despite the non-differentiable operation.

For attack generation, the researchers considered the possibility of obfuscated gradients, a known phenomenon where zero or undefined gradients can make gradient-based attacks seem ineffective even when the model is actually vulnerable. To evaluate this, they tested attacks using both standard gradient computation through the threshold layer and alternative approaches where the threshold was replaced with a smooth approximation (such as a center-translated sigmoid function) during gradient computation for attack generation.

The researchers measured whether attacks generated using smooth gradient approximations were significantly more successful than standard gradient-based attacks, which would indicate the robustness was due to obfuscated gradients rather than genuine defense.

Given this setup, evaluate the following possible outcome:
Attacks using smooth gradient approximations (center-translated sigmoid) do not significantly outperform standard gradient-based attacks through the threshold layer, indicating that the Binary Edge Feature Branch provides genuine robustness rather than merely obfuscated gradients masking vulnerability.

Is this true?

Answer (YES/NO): NO